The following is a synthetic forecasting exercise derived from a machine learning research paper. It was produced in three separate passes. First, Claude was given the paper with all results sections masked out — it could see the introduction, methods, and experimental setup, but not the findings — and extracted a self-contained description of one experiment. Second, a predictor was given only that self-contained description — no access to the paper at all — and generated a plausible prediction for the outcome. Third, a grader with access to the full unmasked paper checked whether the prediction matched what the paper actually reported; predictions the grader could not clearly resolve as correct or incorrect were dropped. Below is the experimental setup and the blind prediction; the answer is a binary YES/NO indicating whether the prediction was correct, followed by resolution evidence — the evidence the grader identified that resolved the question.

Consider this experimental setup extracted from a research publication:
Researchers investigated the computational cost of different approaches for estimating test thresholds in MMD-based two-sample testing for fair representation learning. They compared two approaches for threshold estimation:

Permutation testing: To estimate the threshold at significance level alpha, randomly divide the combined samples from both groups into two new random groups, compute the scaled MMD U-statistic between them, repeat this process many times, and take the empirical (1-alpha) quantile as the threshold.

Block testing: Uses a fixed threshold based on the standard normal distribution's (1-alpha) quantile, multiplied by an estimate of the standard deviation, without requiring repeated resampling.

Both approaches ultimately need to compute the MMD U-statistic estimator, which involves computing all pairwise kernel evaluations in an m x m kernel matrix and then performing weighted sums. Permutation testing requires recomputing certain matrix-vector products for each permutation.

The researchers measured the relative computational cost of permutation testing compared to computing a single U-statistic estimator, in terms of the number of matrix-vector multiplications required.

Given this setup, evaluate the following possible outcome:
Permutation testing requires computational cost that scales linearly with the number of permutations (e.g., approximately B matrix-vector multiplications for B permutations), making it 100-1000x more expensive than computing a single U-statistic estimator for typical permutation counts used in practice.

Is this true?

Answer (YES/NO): NO